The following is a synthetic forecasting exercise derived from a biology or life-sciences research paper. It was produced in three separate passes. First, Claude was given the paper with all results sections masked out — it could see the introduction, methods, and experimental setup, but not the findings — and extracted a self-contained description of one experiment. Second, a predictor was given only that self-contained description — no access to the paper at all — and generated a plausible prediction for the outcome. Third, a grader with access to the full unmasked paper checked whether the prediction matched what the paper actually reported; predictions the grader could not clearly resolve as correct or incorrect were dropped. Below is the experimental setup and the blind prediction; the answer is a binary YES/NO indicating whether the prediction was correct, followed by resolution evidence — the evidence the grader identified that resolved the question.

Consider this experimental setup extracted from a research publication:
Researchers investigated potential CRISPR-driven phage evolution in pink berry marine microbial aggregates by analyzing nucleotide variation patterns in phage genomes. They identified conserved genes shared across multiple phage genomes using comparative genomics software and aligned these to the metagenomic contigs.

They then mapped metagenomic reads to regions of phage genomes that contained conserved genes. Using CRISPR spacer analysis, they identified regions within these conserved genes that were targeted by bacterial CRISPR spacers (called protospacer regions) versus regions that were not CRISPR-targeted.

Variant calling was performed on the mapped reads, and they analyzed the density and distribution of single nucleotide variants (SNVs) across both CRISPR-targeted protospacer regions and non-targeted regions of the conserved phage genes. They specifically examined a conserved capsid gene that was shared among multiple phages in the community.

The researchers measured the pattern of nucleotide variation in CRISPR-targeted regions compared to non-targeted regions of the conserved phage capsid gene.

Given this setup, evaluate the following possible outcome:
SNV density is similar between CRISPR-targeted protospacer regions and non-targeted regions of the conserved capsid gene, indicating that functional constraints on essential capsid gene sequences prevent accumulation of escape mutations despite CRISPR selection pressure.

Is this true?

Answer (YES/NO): NO